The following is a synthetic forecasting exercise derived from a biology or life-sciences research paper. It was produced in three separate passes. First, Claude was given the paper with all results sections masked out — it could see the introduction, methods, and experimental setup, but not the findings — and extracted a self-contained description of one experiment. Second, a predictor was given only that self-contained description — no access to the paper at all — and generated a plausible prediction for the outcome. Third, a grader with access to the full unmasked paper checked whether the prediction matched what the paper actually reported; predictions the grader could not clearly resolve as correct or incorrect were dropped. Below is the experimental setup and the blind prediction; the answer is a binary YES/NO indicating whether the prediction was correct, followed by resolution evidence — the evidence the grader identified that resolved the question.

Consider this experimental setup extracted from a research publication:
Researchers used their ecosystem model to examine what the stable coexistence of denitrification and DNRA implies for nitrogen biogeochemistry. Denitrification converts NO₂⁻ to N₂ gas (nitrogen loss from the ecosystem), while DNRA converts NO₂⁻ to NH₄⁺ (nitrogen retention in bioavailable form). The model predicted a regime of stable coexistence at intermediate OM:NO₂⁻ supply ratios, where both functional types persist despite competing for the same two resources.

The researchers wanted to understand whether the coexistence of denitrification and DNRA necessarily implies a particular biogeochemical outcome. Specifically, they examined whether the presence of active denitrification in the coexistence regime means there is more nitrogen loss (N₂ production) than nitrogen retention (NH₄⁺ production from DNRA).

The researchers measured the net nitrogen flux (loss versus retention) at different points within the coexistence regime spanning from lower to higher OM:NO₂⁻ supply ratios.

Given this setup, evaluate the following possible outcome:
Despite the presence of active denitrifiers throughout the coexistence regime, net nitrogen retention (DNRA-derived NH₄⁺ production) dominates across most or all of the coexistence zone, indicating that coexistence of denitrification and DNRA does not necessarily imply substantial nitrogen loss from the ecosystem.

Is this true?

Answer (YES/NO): NO